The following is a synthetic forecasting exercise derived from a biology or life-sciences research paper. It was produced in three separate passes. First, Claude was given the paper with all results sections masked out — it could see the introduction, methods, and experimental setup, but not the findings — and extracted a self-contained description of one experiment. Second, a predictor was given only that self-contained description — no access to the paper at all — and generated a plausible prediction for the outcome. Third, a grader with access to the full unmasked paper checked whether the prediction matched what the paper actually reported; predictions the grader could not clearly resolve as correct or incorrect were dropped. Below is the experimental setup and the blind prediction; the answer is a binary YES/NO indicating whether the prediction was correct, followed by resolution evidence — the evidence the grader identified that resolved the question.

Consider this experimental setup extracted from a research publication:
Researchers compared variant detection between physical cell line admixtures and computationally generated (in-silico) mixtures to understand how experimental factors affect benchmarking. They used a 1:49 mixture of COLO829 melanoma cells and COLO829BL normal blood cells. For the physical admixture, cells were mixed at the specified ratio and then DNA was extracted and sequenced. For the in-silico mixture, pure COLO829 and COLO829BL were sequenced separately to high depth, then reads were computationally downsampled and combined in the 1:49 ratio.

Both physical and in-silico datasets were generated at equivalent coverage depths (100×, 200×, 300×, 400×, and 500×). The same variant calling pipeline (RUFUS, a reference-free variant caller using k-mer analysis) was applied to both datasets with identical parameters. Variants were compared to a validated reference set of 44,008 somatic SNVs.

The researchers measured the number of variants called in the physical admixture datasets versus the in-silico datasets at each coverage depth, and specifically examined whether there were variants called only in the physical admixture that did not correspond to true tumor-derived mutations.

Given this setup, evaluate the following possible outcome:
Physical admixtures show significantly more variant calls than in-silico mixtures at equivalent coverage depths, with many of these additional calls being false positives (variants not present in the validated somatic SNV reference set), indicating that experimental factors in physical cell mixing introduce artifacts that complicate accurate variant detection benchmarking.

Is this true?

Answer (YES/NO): NO